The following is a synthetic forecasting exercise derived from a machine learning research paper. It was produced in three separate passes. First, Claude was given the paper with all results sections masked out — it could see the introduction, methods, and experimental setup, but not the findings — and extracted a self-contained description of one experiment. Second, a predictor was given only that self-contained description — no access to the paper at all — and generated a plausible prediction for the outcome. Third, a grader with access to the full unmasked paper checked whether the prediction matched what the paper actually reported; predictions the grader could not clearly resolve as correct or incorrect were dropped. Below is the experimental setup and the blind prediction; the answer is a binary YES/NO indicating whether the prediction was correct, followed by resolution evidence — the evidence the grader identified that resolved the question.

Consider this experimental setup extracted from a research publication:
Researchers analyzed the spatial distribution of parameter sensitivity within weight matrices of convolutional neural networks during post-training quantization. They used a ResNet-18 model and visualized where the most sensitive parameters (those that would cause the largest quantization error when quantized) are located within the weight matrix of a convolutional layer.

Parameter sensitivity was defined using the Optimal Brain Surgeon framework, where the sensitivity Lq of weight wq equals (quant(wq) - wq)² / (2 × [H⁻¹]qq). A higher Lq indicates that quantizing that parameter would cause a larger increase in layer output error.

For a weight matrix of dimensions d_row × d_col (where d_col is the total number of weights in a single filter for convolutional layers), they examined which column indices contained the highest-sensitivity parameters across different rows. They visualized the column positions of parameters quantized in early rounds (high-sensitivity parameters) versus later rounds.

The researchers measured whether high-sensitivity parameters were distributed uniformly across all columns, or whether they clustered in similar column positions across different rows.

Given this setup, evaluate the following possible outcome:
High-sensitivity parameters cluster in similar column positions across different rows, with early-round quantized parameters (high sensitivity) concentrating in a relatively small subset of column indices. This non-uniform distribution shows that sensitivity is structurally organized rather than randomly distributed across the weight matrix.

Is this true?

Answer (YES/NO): YES